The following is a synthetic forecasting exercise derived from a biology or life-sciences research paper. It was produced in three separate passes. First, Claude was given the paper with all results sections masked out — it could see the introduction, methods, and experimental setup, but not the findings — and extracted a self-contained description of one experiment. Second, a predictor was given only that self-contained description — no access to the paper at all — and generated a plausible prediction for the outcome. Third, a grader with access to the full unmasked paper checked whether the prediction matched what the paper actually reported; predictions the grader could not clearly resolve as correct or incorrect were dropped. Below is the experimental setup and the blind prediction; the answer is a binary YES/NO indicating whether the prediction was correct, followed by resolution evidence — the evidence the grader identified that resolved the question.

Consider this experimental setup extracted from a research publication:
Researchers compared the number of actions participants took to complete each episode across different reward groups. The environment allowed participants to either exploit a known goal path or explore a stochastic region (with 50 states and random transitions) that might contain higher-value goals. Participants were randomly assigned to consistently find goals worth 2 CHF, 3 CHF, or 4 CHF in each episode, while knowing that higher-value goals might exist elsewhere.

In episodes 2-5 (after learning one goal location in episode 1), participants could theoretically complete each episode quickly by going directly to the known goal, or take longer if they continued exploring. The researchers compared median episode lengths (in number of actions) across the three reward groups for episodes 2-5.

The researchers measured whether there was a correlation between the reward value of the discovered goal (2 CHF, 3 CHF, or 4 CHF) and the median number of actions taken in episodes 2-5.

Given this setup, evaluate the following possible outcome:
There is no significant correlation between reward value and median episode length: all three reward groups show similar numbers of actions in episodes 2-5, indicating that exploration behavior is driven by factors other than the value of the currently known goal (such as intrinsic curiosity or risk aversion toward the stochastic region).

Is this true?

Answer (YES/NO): NO